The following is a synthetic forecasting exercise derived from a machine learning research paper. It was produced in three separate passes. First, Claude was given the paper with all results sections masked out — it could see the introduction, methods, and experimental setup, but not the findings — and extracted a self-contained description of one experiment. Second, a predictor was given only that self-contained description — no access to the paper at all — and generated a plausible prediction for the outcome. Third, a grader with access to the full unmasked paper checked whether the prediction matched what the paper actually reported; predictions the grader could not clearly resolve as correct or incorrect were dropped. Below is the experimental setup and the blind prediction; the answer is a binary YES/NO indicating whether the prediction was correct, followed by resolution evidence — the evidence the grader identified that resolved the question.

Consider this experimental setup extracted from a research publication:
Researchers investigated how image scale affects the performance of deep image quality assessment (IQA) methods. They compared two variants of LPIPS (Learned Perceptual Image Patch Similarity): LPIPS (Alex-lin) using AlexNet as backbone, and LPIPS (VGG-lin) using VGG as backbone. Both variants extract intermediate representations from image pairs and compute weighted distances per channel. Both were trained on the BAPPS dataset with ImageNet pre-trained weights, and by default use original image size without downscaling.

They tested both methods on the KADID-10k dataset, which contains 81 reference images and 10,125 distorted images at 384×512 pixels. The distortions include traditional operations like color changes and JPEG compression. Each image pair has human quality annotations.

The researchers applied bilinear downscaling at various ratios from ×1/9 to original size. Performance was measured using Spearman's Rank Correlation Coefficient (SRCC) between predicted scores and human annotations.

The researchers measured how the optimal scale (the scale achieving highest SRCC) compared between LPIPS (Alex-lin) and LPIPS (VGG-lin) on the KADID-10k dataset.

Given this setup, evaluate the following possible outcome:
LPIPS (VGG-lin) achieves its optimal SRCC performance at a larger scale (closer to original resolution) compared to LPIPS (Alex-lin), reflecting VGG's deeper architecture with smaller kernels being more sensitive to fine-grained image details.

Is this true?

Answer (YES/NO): NO